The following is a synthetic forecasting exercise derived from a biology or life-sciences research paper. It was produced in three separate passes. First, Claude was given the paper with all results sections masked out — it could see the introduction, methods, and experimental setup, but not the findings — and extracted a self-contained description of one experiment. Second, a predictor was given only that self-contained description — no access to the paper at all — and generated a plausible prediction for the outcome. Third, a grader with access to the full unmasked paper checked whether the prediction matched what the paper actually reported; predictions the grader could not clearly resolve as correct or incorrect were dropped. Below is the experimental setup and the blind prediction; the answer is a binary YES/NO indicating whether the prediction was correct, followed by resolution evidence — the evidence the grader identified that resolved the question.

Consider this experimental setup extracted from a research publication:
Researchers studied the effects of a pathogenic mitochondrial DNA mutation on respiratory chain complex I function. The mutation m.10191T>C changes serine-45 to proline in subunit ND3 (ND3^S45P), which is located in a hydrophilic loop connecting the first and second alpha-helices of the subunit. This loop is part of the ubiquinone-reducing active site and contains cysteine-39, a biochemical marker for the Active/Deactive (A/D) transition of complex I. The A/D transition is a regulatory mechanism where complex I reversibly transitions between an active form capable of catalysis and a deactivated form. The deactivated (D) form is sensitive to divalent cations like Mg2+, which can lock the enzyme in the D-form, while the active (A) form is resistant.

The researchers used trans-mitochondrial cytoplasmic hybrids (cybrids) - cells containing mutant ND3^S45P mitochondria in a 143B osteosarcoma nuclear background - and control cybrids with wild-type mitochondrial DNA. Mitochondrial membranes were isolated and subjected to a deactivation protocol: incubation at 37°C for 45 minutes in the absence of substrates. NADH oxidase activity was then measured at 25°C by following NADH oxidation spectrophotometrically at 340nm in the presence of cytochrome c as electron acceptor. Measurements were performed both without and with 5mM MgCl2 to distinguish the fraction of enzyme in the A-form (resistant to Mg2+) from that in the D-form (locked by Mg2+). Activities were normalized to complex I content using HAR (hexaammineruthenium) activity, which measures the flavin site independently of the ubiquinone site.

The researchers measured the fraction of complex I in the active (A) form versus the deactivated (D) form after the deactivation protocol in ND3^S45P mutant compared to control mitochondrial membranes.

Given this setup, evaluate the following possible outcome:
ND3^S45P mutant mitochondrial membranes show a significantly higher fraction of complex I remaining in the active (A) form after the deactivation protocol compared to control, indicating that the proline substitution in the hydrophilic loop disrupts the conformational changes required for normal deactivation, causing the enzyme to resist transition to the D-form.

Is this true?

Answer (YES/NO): NO